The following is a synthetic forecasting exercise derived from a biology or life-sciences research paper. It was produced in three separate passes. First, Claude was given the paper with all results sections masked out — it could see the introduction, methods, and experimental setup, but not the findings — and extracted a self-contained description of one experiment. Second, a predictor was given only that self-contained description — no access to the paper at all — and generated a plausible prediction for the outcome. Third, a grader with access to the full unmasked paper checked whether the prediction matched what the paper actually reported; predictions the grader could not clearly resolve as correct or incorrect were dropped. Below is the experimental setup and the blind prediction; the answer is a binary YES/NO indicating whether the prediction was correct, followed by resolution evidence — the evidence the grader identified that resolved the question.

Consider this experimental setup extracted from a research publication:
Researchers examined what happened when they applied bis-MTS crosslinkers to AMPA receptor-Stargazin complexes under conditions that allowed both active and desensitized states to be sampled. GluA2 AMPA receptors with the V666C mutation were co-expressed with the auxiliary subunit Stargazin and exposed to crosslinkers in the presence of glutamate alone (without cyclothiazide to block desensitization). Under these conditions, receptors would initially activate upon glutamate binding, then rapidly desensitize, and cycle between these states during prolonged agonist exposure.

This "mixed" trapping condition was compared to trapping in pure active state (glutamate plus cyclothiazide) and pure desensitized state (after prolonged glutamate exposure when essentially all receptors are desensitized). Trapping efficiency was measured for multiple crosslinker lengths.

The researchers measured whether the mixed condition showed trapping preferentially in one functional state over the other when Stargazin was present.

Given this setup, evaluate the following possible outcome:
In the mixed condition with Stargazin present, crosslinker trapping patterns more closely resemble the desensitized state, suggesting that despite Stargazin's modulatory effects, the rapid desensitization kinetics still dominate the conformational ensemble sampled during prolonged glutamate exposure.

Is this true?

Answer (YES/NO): YES